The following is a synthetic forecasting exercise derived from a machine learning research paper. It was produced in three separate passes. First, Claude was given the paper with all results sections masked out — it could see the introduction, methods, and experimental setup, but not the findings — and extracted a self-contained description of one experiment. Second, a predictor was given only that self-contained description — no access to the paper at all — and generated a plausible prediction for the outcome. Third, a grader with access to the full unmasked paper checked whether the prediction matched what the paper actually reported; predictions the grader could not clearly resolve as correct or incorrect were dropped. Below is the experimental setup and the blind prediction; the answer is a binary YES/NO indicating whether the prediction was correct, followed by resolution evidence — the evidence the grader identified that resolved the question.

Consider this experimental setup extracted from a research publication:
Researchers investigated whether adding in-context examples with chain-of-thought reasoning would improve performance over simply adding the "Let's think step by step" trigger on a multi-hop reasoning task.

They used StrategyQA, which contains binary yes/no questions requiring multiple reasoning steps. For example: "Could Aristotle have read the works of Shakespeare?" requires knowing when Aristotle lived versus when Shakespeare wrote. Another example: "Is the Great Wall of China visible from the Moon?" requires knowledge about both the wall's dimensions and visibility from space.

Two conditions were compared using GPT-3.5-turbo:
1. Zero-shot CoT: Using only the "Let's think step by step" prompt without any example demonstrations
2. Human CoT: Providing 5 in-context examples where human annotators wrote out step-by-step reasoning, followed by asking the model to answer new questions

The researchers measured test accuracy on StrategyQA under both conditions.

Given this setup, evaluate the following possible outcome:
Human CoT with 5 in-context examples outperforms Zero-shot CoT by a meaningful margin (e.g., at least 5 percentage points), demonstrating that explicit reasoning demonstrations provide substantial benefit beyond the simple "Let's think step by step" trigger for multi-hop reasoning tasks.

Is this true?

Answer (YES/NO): YES